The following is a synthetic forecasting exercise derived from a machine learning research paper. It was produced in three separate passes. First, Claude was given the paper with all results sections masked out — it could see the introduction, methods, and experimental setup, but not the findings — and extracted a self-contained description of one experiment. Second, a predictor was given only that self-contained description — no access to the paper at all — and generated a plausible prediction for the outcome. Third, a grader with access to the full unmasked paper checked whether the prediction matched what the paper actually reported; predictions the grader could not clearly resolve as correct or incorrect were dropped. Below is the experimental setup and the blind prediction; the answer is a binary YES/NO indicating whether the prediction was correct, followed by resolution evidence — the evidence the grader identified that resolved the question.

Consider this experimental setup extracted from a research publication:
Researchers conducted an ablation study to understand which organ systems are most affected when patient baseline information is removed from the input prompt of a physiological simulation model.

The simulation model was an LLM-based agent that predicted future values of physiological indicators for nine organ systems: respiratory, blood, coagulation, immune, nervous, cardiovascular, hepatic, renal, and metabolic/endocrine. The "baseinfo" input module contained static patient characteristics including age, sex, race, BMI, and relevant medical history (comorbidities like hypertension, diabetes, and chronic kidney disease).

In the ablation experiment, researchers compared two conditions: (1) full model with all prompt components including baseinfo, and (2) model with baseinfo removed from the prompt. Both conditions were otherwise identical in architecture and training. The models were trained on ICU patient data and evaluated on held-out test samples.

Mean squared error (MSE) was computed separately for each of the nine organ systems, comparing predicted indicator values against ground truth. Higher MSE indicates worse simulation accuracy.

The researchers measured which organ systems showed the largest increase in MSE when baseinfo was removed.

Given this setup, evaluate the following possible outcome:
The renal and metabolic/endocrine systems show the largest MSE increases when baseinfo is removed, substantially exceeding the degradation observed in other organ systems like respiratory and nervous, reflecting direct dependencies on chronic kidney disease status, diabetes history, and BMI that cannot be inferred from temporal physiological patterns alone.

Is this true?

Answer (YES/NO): NO